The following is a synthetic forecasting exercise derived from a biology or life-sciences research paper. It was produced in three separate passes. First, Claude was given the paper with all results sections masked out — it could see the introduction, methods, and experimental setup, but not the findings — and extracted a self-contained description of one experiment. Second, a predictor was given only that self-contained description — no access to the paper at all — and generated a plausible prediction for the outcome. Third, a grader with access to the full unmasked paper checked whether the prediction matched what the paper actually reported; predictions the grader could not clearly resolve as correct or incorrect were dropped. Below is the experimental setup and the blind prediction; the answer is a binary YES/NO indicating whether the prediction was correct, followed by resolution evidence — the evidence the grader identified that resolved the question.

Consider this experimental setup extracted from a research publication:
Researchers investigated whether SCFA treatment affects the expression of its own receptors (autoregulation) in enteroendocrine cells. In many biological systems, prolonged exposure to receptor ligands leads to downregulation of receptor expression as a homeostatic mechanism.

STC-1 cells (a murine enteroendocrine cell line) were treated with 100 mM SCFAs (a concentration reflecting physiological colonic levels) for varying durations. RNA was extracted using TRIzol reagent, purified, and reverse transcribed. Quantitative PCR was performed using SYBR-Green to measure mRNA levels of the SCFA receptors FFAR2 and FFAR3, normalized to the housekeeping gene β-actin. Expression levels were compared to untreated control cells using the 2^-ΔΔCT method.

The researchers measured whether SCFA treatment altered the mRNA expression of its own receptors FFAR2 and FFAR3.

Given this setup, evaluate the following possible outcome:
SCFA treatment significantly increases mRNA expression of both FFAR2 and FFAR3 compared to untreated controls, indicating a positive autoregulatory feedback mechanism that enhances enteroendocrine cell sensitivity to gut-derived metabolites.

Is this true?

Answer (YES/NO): NO